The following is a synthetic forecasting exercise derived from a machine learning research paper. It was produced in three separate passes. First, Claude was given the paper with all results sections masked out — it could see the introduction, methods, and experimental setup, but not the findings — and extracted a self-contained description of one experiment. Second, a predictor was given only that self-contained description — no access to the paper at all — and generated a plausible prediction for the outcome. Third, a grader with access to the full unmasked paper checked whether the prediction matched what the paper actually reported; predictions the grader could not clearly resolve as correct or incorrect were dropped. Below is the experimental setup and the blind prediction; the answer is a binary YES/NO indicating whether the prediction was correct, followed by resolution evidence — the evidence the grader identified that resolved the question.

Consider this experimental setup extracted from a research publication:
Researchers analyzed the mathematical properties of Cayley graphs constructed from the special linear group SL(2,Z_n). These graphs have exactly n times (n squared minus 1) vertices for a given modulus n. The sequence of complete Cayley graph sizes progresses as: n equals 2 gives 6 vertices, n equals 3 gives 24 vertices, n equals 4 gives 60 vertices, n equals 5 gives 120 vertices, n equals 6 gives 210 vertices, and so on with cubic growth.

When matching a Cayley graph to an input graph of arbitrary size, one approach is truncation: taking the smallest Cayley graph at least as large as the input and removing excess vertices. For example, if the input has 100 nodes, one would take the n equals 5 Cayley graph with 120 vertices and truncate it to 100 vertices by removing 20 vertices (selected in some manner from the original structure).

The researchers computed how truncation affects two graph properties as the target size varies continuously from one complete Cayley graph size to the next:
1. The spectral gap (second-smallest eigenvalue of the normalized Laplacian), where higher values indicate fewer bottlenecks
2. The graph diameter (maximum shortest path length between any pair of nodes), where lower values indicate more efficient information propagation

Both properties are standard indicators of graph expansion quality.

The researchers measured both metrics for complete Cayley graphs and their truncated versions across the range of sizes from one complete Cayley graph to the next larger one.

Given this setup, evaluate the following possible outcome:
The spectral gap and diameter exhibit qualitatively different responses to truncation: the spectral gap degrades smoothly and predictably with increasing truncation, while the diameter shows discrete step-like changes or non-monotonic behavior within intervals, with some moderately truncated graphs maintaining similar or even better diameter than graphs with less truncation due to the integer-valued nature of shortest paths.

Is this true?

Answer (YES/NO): NO